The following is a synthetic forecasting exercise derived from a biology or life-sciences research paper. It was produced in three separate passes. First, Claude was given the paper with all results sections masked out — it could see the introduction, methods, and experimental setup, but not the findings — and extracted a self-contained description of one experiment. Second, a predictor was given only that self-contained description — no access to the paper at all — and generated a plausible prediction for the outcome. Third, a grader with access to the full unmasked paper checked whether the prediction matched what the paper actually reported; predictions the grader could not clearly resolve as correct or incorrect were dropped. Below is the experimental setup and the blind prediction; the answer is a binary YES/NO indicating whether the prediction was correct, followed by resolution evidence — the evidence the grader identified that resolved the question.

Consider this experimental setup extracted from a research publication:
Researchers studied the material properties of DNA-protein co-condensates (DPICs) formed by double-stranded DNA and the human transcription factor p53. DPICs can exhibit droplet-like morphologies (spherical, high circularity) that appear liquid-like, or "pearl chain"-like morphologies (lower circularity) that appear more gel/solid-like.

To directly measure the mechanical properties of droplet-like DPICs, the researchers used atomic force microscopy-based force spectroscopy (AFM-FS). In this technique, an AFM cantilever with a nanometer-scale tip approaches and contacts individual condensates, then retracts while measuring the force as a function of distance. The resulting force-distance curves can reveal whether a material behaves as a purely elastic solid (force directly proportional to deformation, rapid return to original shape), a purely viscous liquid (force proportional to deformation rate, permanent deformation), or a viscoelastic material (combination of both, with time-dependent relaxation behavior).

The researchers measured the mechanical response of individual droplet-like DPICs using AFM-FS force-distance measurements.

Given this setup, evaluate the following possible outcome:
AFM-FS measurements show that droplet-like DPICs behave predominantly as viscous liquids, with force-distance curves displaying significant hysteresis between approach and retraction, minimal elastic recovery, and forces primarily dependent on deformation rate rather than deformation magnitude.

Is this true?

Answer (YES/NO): NO